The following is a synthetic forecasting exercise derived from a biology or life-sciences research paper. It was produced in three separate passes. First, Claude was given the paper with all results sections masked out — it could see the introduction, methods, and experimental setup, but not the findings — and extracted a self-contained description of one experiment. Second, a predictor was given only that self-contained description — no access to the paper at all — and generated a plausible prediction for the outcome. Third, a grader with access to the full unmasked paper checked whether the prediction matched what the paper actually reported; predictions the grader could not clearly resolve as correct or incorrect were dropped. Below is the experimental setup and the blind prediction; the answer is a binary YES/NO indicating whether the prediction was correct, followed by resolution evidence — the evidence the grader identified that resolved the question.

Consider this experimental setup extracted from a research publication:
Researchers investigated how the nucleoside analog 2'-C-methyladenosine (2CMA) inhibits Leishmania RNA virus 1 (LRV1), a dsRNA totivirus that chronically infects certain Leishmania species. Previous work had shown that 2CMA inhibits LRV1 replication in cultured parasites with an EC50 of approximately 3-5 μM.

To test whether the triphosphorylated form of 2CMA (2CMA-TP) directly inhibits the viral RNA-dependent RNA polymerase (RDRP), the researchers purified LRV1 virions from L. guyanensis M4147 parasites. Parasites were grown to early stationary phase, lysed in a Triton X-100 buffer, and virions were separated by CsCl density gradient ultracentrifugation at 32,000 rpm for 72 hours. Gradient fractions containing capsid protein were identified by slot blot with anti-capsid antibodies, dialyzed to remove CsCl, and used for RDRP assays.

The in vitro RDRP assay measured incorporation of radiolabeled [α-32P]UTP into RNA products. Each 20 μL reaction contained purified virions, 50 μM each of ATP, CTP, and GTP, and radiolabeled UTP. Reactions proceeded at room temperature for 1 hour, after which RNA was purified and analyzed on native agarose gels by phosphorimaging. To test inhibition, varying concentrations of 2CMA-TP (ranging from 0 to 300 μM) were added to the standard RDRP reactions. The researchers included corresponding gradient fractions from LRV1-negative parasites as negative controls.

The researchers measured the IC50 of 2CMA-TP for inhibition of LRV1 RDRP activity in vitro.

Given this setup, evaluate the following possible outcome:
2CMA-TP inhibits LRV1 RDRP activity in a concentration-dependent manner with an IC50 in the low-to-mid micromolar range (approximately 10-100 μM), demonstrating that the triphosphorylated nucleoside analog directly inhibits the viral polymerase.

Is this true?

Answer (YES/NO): NO